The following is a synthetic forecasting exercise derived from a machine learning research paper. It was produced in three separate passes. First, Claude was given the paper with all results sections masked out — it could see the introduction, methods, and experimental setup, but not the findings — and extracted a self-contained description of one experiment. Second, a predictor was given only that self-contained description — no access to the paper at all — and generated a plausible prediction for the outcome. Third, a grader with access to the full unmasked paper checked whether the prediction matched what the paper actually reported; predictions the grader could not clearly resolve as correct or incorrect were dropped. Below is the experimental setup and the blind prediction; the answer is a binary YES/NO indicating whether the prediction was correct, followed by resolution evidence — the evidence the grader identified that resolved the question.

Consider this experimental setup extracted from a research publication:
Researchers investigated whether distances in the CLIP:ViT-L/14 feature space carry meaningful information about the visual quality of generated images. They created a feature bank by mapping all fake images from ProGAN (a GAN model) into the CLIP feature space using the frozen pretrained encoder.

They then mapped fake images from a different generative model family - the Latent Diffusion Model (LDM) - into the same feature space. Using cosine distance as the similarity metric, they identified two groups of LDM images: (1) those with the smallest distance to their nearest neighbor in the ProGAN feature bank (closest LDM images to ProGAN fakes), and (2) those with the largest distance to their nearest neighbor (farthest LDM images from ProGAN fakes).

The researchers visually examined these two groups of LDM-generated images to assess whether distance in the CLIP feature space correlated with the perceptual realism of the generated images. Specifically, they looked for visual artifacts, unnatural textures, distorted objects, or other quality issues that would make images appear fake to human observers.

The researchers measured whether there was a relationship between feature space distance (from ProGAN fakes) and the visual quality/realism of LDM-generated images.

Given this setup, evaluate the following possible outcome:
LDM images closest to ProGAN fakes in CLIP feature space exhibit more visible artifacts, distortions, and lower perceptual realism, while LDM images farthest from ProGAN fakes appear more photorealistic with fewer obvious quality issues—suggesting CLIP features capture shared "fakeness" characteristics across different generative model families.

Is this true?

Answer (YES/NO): YES